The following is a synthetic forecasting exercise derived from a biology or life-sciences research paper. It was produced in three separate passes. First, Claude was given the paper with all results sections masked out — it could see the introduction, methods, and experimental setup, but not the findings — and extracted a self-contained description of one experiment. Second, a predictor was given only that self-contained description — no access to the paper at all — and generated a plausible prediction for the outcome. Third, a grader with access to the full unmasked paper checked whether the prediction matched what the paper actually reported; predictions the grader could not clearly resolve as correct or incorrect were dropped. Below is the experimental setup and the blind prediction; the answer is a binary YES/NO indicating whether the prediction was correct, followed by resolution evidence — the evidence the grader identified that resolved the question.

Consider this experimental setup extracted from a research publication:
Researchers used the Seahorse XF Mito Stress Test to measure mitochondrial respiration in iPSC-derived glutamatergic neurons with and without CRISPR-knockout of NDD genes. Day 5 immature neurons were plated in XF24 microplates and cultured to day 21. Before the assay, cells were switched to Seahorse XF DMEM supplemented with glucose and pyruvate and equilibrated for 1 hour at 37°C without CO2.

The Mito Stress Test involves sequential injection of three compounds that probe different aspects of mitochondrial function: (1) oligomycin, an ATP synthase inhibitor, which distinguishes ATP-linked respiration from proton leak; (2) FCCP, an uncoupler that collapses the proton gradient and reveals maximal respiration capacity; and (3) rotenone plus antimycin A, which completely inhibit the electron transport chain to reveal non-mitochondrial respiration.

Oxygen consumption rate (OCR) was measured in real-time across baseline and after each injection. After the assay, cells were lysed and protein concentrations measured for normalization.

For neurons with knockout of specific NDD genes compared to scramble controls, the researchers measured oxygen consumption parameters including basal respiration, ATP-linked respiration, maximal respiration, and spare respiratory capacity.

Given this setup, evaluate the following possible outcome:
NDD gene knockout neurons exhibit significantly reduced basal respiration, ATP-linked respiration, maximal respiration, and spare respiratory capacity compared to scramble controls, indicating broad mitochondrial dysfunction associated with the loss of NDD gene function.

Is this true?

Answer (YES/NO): NO